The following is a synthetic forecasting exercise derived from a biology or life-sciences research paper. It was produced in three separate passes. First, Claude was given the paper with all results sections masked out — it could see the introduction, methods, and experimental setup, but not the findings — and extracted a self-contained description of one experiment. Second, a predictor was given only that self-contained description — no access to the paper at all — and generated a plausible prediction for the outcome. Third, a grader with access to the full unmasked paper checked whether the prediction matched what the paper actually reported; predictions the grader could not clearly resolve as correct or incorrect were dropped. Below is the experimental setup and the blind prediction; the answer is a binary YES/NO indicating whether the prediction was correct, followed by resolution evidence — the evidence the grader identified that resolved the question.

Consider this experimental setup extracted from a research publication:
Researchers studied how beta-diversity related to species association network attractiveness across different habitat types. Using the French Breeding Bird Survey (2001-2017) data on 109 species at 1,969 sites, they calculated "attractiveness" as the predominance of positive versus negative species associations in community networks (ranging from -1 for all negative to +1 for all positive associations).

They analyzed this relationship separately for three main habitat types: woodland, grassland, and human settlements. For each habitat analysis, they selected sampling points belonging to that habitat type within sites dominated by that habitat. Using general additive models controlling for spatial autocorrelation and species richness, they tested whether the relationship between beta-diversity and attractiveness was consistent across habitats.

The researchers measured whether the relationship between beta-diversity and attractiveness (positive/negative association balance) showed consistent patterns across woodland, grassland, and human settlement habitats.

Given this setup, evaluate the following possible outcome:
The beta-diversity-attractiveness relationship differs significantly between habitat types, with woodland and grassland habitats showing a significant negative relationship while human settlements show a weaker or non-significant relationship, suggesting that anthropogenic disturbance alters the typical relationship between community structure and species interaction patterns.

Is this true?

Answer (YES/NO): NO